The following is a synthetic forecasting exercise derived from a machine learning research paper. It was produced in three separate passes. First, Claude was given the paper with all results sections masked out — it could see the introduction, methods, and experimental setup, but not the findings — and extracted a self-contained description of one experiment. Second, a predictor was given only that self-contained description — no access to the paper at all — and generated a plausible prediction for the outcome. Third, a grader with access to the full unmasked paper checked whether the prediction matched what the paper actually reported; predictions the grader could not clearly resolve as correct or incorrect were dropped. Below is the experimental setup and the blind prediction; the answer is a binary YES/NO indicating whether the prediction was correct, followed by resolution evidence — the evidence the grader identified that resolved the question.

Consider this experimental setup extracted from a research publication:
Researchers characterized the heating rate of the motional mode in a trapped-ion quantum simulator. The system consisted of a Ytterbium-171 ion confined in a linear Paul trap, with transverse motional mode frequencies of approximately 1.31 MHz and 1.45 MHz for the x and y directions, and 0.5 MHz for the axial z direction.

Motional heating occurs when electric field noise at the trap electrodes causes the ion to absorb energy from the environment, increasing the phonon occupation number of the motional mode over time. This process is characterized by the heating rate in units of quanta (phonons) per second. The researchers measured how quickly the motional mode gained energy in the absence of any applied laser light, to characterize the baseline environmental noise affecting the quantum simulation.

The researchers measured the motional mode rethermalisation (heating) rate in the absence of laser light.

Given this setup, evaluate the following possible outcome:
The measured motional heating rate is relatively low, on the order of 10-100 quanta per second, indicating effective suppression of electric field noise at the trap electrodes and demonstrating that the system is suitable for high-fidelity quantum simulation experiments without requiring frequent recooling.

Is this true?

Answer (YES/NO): NO